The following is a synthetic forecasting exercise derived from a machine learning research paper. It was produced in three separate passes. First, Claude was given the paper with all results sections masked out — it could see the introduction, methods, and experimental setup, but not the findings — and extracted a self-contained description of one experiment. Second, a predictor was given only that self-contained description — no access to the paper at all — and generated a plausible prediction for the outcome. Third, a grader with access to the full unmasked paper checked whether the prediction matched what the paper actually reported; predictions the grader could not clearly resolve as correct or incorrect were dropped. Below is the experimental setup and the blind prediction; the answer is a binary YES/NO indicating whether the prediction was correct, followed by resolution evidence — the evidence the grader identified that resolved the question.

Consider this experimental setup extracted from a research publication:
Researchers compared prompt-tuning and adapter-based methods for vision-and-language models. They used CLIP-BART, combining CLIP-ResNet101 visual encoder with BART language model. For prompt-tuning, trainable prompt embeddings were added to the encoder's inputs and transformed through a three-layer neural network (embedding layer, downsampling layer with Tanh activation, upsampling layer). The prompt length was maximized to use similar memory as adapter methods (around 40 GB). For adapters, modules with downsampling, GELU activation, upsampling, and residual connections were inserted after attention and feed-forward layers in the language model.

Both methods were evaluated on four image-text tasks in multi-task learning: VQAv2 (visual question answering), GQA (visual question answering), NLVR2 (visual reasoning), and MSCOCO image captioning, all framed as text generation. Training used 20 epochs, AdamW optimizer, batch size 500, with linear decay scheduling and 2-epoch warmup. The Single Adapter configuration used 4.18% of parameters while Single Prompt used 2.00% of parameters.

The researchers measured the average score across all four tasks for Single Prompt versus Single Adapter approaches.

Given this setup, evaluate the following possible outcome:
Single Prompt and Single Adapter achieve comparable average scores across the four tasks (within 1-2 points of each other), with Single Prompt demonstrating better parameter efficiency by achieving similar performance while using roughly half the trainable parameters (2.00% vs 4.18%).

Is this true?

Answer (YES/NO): NO